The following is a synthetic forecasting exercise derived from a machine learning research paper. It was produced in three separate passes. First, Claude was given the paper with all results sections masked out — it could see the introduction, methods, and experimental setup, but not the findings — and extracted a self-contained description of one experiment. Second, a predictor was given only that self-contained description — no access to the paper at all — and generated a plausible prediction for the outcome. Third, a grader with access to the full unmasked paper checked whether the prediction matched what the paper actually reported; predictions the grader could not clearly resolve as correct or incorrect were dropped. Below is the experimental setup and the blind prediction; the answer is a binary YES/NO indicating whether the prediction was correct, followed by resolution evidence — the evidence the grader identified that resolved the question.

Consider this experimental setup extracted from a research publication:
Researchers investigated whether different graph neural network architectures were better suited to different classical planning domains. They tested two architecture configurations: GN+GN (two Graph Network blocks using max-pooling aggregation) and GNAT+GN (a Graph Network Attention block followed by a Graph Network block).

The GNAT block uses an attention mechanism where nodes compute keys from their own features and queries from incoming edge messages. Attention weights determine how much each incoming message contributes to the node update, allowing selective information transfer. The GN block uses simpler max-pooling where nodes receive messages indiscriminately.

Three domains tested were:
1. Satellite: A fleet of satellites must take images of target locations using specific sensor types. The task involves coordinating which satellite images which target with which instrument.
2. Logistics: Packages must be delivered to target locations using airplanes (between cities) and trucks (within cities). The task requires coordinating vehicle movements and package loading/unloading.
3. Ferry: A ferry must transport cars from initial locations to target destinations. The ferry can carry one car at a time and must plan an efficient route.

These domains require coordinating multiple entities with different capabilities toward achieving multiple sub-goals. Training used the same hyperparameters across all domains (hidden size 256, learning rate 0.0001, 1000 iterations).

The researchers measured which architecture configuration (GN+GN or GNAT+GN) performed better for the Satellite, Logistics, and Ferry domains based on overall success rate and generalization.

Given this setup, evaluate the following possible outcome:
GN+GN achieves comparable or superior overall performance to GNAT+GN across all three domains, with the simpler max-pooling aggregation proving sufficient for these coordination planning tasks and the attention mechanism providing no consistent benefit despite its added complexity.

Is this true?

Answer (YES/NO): NO